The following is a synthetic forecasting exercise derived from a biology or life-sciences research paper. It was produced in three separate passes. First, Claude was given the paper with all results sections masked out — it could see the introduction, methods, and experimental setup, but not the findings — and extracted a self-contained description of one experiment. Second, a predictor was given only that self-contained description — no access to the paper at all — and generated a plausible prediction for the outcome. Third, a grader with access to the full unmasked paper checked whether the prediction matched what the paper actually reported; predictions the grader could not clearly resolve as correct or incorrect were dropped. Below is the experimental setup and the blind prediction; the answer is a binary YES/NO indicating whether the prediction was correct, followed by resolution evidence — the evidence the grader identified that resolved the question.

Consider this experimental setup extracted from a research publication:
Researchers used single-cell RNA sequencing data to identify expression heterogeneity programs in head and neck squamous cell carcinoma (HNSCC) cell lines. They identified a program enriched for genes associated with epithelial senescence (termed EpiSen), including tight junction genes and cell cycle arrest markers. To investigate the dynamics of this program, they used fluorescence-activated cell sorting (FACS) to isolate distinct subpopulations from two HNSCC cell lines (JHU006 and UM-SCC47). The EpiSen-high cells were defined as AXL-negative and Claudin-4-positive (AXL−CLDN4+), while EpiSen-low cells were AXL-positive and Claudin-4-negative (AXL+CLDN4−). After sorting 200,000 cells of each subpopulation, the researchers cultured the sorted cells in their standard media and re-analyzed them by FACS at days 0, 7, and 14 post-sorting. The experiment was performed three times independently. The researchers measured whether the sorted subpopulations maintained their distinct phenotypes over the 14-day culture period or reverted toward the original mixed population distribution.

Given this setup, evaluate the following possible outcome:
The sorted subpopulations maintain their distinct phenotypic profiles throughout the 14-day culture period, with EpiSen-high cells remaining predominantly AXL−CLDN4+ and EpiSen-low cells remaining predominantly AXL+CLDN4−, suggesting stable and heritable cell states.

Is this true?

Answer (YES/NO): NO